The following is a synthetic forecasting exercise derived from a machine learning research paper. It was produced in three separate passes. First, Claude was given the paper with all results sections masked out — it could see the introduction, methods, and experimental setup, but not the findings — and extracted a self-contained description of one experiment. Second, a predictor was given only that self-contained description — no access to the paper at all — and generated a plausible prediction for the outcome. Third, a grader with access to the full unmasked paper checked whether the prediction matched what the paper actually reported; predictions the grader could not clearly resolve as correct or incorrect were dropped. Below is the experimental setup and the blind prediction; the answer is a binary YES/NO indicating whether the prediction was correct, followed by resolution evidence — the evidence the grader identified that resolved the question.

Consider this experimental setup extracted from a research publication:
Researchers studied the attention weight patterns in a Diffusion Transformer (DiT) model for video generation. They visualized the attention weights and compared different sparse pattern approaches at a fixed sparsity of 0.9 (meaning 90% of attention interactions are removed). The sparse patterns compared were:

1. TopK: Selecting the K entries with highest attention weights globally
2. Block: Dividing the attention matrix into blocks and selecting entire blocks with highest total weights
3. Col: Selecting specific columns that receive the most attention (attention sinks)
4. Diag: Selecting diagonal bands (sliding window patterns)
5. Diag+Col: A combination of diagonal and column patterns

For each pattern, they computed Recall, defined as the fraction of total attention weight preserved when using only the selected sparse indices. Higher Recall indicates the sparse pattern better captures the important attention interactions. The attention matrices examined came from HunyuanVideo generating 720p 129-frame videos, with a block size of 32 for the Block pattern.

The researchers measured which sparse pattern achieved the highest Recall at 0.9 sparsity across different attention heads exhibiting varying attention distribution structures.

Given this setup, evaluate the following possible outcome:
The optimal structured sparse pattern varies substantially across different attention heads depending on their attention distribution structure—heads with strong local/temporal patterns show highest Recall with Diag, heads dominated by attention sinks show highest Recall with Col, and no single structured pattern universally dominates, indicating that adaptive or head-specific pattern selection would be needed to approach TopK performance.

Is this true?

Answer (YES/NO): NO